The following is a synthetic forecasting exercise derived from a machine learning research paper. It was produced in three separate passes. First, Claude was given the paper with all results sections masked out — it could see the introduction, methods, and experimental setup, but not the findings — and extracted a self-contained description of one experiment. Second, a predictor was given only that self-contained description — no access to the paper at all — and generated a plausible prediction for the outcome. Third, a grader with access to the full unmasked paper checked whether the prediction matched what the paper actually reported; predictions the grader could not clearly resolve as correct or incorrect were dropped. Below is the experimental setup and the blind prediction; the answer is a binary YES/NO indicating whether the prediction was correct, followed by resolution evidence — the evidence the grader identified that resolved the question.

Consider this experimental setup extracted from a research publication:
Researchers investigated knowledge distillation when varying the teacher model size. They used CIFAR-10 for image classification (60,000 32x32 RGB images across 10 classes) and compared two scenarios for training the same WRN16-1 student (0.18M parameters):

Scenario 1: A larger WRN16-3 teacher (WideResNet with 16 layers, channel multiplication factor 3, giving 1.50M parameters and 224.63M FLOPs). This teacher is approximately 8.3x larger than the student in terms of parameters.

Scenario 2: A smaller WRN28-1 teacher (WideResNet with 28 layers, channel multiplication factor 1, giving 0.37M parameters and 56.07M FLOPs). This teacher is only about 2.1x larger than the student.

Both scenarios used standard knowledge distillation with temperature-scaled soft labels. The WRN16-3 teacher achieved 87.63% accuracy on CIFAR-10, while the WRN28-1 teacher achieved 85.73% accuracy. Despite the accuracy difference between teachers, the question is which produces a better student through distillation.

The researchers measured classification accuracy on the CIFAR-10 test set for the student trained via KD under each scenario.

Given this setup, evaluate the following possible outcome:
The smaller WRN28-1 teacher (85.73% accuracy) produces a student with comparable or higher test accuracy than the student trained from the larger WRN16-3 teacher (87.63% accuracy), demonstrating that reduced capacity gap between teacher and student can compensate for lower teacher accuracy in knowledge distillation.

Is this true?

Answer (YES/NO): YES